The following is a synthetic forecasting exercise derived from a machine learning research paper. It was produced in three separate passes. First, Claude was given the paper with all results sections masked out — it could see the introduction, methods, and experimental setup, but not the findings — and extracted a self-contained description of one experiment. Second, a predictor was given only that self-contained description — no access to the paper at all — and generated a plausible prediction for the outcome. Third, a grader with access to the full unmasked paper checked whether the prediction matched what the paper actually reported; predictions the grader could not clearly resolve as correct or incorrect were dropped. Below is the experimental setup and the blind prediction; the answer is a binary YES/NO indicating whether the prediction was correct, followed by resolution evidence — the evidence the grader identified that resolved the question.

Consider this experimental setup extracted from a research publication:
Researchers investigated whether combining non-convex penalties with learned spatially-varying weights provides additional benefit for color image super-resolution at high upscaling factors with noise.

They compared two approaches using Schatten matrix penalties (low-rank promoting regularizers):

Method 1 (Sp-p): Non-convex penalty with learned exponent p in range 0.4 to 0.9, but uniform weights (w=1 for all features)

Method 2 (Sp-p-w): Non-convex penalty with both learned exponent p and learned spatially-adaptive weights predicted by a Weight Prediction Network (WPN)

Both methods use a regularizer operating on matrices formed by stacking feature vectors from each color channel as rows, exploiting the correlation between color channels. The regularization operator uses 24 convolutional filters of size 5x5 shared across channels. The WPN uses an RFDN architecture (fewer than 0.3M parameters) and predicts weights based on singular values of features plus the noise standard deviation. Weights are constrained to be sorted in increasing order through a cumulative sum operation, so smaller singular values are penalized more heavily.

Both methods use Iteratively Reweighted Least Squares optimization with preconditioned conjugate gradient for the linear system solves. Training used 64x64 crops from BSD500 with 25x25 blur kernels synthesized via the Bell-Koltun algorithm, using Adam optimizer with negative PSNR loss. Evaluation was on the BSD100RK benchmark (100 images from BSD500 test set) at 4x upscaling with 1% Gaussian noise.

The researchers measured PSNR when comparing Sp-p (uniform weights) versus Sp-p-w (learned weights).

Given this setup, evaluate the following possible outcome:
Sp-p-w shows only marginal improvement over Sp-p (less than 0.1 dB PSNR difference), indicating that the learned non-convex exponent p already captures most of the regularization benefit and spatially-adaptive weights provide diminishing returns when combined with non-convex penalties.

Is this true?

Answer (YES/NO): YES